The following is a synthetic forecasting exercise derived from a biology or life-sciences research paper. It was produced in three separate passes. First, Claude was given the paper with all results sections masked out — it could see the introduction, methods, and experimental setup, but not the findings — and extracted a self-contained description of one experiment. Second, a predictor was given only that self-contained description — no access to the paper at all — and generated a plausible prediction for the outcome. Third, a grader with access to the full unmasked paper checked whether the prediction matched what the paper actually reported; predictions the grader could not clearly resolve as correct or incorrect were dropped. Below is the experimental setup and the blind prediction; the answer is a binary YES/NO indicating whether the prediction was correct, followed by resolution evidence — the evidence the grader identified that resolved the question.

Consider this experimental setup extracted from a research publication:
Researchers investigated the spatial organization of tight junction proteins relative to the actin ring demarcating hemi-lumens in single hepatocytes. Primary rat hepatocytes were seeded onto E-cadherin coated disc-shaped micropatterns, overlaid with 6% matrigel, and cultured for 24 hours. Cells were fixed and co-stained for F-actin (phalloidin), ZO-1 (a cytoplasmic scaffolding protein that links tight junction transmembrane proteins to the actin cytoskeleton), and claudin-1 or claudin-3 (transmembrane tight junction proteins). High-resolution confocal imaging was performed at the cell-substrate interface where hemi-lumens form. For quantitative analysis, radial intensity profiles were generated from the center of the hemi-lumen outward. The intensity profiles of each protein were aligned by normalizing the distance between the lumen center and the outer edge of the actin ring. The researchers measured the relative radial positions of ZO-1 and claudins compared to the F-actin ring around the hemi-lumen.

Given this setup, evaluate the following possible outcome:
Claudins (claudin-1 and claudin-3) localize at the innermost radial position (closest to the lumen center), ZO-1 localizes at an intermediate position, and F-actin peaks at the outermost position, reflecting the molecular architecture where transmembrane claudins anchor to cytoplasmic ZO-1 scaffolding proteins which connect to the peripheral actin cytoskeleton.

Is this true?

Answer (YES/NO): NO